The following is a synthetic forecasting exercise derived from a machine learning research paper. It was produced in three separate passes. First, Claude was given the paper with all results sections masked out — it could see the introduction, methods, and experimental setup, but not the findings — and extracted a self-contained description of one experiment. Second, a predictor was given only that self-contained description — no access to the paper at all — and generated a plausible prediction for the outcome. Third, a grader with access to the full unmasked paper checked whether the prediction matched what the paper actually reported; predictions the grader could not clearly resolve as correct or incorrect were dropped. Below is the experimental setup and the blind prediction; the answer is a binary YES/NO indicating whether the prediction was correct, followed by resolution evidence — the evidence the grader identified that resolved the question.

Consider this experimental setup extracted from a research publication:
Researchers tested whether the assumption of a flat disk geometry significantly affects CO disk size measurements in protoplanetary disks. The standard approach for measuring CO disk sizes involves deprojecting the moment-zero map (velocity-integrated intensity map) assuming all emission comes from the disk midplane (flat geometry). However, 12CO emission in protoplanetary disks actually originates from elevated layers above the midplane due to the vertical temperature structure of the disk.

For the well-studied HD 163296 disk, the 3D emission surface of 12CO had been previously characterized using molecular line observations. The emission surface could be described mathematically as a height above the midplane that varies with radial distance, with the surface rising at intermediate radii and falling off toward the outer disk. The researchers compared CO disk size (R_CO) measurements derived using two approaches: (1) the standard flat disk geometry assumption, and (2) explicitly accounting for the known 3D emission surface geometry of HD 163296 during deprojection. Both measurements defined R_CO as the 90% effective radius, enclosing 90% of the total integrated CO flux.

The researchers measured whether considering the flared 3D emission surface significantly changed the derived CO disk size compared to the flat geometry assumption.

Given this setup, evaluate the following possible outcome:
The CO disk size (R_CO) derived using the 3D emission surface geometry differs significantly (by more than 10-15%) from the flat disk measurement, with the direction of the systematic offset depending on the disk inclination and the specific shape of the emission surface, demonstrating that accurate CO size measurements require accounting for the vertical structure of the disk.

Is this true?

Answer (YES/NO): NO